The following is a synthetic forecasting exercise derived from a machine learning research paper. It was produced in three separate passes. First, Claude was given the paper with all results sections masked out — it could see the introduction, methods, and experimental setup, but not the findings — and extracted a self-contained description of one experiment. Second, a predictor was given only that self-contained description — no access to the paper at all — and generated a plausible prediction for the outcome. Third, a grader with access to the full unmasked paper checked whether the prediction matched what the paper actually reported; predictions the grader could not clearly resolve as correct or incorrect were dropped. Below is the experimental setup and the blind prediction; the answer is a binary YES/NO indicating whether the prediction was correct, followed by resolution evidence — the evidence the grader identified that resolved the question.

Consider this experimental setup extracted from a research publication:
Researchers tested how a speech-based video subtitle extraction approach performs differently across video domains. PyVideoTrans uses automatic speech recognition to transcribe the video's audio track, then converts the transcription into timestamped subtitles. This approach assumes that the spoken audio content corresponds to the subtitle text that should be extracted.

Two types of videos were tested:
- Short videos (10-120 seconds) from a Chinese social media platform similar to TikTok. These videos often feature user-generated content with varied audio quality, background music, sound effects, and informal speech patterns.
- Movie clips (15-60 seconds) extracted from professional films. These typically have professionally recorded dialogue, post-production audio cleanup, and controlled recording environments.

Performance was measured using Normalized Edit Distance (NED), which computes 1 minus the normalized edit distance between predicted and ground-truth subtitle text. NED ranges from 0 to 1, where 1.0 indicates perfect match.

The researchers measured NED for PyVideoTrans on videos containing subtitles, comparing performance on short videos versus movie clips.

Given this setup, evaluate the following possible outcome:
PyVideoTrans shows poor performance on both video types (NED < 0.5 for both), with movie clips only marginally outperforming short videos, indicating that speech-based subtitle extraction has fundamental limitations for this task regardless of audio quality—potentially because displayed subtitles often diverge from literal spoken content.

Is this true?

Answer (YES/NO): NO